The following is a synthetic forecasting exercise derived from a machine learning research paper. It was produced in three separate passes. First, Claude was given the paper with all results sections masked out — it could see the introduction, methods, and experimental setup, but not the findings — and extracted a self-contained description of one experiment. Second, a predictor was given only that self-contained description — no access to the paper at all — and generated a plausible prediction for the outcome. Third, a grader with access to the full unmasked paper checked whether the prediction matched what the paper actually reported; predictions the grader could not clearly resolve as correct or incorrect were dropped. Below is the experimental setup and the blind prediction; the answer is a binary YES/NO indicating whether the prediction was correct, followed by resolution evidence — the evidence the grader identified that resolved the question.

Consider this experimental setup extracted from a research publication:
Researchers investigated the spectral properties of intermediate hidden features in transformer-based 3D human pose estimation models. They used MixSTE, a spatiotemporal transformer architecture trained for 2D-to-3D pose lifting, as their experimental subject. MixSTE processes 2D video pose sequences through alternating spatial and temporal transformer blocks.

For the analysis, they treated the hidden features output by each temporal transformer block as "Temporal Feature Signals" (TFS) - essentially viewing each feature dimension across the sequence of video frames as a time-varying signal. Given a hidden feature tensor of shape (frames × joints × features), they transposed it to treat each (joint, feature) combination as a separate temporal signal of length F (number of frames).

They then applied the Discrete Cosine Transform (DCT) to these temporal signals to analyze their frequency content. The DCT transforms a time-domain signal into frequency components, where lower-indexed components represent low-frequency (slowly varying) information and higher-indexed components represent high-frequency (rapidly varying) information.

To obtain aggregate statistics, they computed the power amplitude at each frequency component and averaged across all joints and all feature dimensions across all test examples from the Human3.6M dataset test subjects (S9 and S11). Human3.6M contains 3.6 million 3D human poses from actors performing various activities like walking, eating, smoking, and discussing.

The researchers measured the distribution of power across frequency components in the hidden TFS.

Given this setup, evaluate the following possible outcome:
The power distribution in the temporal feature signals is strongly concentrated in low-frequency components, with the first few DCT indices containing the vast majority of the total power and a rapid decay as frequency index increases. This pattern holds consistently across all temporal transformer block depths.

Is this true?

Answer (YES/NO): YES